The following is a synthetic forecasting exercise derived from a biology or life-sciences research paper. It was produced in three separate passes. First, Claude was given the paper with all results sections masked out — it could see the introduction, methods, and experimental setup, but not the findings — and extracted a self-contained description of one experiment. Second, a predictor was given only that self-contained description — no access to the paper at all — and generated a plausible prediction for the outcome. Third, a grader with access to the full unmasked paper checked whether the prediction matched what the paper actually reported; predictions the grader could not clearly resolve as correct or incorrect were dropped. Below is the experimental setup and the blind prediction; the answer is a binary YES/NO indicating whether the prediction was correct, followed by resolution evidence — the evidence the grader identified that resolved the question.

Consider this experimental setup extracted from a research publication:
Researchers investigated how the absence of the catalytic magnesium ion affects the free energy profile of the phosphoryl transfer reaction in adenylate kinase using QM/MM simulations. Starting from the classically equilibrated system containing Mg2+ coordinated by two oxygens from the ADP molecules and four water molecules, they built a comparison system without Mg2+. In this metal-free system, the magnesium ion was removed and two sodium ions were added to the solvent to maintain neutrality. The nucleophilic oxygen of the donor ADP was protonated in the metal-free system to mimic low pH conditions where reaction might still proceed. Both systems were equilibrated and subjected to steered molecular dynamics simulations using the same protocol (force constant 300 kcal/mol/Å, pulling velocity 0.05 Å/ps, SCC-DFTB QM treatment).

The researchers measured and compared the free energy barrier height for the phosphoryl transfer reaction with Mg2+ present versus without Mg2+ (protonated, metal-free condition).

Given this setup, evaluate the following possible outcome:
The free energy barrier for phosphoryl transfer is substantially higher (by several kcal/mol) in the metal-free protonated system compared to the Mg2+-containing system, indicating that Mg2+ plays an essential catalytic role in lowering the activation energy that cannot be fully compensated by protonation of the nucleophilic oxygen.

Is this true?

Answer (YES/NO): YES